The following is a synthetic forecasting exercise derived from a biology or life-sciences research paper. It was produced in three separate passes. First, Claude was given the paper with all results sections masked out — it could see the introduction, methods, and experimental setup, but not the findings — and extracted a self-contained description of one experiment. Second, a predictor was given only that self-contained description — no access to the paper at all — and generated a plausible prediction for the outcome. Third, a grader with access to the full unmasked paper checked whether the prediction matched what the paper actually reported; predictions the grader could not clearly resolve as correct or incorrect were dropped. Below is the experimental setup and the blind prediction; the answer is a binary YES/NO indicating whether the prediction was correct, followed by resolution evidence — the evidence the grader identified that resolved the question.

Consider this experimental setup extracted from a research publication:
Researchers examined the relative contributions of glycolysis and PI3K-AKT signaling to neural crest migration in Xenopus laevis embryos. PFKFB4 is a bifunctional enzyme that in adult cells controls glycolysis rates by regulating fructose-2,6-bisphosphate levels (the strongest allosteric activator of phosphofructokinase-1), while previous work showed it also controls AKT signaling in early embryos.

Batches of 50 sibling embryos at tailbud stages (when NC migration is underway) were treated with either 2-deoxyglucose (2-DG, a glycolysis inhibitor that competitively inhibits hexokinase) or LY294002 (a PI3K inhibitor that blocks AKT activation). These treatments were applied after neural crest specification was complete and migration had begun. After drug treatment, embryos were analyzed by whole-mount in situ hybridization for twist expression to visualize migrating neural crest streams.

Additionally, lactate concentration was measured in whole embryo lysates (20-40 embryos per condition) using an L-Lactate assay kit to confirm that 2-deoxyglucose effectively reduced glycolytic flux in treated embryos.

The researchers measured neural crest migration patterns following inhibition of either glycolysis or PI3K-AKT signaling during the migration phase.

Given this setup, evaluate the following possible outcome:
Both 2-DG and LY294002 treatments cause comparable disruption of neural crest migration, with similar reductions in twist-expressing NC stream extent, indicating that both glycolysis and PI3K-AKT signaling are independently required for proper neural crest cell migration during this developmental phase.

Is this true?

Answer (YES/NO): NO